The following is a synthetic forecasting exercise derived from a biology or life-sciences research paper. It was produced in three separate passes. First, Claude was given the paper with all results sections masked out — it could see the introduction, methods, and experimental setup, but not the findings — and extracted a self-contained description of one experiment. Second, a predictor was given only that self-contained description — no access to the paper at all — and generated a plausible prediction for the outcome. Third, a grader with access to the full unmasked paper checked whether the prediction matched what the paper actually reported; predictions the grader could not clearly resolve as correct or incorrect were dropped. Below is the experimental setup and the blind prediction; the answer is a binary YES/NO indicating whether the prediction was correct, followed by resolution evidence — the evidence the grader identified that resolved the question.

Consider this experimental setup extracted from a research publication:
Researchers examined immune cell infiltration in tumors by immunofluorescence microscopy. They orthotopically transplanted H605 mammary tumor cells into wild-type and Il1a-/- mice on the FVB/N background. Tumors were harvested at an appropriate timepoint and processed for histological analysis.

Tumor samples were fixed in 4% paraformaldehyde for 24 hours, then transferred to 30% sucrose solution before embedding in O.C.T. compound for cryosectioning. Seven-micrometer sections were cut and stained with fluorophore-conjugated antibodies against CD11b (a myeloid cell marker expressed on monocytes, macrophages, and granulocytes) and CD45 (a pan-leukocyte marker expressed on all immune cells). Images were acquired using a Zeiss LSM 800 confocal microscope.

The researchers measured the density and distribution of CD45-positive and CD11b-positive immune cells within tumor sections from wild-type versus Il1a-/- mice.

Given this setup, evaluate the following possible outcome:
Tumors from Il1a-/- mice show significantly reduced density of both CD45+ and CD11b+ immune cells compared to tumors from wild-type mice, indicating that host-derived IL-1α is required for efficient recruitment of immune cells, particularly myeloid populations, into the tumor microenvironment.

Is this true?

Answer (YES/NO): NO